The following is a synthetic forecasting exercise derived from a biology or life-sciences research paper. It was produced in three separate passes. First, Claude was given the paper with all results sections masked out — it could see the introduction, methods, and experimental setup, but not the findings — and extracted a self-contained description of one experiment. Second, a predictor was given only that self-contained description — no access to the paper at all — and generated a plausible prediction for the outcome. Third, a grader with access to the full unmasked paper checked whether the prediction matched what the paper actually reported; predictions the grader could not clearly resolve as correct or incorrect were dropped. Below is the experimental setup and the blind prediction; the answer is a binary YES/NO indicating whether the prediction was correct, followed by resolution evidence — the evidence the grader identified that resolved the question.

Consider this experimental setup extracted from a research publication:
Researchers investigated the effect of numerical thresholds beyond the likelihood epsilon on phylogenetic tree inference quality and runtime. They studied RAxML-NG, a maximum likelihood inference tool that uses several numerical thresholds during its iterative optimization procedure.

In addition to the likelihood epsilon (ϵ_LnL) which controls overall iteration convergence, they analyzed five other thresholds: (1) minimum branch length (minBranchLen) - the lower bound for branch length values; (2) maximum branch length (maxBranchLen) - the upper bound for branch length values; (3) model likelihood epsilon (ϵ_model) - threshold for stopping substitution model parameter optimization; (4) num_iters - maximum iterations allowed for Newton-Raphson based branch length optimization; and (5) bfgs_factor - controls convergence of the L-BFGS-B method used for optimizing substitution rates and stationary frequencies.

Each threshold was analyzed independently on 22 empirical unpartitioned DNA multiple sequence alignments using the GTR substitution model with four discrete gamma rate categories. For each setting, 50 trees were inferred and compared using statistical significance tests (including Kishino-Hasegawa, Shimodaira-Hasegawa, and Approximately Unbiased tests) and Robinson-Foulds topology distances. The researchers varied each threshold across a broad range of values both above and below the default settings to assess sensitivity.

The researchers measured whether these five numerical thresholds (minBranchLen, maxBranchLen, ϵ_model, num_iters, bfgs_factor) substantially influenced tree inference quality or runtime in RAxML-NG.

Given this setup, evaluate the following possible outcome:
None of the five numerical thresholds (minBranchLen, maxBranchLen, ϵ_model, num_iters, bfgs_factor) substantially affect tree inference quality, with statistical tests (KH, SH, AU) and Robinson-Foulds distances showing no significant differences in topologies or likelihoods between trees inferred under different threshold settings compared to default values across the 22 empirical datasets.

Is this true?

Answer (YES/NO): YES